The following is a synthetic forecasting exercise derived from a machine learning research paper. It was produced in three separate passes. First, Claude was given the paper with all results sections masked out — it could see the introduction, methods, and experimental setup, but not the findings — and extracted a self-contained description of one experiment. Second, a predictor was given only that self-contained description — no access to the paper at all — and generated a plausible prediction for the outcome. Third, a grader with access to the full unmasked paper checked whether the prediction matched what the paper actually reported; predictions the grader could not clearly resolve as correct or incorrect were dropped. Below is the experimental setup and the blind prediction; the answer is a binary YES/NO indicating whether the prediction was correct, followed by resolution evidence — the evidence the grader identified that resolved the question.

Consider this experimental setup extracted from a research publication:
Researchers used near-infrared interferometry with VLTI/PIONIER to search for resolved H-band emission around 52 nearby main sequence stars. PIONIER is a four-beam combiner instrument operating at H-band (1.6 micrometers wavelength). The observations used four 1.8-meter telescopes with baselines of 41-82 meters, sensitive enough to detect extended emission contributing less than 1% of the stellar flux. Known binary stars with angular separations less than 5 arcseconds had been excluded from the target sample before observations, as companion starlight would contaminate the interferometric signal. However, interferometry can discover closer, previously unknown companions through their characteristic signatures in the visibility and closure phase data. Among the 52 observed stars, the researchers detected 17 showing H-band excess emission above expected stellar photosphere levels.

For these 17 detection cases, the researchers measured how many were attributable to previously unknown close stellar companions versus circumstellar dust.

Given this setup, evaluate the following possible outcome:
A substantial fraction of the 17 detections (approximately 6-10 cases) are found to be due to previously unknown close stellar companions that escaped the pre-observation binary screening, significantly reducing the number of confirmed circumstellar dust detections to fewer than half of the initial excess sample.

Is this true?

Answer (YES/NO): NO